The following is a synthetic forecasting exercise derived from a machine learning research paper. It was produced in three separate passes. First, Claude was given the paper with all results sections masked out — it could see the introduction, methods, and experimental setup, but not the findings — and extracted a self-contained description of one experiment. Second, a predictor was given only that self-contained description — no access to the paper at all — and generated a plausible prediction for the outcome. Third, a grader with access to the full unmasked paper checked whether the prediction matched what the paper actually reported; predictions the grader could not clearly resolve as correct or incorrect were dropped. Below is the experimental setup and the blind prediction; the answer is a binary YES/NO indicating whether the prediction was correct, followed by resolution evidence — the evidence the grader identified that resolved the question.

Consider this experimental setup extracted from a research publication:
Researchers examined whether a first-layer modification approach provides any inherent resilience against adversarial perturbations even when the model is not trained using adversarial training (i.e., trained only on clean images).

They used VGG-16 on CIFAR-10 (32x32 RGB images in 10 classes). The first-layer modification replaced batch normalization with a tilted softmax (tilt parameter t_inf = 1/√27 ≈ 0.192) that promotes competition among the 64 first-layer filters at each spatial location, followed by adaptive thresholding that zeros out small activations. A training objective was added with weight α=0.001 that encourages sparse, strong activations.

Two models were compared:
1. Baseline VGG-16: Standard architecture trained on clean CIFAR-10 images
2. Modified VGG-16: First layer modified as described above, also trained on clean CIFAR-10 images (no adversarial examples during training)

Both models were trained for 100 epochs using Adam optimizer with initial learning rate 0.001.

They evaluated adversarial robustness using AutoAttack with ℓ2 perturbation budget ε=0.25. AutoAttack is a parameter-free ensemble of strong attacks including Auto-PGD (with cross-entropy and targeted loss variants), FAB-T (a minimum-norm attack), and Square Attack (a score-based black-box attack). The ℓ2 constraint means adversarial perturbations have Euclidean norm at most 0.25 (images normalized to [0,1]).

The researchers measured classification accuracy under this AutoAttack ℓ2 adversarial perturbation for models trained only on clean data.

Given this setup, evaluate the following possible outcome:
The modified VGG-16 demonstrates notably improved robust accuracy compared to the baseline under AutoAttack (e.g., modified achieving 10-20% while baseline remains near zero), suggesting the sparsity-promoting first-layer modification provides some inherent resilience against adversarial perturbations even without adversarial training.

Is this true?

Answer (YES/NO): NO